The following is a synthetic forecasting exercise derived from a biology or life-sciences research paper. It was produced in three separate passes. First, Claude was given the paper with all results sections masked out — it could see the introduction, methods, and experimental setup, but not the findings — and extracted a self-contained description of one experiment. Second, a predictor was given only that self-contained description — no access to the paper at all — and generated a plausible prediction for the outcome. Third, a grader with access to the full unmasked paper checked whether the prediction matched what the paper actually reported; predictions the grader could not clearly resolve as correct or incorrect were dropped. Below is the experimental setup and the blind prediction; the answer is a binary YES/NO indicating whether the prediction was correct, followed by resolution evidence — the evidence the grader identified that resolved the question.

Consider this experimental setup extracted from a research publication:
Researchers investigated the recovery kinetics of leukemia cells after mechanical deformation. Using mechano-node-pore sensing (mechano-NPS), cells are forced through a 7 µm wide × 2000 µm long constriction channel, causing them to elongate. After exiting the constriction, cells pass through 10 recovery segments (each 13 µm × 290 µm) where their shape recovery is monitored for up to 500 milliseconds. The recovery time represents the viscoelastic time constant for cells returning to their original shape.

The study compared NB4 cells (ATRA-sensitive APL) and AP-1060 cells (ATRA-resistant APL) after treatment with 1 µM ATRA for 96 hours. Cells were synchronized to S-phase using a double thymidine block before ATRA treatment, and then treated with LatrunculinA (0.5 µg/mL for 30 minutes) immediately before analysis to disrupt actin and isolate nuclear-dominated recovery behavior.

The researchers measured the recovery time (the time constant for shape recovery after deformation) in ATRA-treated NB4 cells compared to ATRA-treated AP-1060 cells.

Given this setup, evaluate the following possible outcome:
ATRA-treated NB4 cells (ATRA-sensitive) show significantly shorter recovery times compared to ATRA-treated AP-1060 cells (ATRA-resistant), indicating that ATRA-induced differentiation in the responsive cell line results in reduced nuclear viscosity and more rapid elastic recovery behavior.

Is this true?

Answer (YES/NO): NO